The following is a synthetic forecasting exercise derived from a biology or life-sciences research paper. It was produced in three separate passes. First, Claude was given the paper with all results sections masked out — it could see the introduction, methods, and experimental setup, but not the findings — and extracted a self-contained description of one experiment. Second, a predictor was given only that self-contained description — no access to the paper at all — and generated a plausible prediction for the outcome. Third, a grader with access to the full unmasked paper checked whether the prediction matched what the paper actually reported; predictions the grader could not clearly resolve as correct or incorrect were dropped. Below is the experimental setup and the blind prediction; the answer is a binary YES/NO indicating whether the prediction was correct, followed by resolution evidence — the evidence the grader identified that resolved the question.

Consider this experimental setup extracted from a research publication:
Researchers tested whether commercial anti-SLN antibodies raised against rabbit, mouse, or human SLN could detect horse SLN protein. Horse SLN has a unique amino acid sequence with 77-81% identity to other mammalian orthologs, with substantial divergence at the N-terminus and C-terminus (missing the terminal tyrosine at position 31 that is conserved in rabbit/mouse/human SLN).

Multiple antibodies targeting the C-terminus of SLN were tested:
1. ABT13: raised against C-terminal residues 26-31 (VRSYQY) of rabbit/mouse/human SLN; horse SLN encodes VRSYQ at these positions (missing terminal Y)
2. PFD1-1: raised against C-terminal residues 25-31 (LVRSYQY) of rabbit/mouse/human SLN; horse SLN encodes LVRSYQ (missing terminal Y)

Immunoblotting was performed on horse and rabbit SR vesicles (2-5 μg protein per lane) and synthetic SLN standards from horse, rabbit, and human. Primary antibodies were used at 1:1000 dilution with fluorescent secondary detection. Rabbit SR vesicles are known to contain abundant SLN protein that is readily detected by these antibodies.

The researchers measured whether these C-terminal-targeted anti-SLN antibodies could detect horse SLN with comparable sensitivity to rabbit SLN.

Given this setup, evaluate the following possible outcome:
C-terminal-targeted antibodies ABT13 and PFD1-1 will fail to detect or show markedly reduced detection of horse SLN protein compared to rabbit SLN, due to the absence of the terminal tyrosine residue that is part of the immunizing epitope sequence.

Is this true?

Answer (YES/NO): YES